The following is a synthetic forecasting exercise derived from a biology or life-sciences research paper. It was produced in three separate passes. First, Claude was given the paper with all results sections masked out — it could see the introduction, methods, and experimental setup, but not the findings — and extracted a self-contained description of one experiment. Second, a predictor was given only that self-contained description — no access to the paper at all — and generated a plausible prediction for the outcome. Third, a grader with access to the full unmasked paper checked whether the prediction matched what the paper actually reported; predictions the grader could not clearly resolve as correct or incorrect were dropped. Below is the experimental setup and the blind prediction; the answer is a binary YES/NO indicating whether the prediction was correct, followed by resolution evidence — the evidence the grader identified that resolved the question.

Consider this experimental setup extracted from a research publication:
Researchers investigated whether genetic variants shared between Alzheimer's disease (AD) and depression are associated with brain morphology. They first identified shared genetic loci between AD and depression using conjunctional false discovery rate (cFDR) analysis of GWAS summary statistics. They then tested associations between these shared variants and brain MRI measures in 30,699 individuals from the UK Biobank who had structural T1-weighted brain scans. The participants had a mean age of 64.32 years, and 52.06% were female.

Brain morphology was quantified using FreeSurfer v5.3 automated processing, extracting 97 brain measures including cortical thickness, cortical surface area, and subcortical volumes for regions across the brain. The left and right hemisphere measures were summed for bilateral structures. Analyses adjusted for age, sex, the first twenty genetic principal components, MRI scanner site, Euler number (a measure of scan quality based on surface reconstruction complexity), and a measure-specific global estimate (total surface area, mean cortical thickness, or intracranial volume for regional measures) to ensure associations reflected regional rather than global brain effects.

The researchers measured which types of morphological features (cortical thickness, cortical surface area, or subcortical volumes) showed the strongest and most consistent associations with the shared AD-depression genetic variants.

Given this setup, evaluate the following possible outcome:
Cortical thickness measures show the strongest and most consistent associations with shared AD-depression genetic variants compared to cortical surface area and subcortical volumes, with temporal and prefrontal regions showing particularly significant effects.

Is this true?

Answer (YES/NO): NO